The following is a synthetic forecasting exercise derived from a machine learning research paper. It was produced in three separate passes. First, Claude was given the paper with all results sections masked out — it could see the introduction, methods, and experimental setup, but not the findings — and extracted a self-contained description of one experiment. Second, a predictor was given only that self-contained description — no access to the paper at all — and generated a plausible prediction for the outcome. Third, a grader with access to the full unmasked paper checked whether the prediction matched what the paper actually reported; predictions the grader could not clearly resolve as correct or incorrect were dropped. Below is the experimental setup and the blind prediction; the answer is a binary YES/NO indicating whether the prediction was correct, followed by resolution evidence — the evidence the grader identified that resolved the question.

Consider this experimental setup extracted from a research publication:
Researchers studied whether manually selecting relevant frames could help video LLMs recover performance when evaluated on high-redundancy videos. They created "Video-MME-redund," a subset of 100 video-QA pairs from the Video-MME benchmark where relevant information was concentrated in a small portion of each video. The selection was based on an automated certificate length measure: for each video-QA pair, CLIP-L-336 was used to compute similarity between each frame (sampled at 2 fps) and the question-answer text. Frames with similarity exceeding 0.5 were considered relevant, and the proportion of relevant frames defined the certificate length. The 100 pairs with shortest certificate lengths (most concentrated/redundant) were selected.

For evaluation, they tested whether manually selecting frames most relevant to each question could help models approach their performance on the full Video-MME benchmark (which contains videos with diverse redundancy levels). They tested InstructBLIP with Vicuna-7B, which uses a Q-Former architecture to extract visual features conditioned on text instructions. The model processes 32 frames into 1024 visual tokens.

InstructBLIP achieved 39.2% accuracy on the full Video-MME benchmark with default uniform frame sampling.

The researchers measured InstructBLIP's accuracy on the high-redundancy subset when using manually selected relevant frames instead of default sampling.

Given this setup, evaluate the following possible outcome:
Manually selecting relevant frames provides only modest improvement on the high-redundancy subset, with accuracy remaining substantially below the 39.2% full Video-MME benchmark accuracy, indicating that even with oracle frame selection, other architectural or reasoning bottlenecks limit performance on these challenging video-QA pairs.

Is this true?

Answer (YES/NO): NO